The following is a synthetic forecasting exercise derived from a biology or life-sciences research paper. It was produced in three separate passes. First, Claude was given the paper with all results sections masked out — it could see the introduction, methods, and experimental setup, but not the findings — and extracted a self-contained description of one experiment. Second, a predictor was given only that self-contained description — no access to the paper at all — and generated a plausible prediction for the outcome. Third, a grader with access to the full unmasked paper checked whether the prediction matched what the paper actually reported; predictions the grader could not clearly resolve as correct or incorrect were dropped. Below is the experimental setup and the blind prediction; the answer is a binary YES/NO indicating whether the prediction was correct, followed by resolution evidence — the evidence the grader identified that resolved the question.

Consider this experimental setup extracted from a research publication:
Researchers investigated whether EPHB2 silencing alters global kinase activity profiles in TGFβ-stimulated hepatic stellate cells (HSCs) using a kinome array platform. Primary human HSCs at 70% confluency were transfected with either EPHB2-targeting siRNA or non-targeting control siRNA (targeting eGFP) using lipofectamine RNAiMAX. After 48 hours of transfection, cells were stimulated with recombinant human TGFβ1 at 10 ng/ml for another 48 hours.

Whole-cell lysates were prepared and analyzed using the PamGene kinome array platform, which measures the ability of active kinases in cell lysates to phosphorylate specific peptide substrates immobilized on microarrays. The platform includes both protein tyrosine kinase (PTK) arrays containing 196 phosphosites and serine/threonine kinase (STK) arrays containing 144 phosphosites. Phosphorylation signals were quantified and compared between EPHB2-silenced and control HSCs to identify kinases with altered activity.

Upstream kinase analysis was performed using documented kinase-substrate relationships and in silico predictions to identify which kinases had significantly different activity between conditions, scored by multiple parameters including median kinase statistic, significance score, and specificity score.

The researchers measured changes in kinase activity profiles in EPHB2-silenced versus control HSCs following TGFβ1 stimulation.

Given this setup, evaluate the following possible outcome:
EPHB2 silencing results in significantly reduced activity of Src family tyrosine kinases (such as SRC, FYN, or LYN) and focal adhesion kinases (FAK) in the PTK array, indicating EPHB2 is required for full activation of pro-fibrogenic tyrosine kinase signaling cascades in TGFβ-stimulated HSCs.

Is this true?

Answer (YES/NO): NO